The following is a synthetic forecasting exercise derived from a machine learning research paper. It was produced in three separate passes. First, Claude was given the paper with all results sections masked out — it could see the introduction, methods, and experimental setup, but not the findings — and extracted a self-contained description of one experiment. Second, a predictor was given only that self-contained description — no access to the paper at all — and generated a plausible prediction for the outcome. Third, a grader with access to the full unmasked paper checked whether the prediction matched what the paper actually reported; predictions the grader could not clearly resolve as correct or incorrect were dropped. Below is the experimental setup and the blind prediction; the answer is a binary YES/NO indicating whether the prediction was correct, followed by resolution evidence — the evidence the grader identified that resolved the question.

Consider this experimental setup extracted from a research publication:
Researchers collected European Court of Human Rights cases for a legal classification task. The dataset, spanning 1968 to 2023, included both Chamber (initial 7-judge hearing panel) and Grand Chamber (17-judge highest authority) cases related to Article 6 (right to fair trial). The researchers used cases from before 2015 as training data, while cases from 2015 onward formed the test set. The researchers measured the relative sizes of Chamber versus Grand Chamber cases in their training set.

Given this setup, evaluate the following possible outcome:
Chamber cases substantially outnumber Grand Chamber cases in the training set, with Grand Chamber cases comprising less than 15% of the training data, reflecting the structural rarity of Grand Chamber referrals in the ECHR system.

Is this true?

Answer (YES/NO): YES